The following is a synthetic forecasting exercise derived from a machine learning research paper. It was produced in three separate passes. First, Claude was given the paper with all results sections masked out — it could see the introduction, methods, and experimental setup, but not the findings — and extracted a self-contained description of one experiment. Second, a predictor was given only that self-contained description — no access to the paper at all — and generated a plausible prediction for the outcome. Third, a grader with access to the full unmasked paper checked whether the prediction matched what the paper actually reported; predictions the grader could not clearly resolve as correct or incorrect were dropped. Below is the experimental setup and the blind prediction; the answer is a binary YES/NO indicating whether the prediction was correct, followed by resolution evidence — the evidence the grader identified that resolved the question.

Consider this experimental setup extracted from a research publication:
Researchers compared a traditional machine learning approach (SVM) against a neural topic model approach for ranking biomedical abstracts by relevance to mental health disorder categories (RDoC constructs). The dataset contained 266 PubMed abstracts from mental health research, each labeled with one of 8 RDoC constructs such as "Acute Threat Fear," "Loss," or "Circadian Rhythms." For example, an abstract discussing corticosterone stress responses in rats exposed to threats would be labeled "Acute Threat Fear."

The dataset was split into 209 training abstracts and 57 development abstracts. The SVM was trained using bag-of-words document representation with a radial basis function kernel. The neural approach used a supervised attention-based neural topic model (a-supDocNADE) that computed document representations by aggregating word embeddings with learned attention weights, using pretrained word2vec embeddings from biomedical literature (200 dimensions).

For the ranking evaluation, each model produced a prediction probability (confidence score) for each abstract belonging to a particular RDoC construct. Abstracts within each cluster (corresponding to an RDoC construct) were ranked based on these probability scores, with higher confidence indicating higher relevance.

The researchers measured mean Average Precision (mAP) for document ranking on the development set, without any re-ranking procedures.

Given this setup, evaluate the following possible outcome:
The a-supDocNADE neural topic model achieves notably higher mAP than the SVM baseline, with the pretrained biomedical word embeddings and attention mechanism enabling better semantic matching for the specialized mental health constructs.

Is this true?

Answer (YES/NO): NO